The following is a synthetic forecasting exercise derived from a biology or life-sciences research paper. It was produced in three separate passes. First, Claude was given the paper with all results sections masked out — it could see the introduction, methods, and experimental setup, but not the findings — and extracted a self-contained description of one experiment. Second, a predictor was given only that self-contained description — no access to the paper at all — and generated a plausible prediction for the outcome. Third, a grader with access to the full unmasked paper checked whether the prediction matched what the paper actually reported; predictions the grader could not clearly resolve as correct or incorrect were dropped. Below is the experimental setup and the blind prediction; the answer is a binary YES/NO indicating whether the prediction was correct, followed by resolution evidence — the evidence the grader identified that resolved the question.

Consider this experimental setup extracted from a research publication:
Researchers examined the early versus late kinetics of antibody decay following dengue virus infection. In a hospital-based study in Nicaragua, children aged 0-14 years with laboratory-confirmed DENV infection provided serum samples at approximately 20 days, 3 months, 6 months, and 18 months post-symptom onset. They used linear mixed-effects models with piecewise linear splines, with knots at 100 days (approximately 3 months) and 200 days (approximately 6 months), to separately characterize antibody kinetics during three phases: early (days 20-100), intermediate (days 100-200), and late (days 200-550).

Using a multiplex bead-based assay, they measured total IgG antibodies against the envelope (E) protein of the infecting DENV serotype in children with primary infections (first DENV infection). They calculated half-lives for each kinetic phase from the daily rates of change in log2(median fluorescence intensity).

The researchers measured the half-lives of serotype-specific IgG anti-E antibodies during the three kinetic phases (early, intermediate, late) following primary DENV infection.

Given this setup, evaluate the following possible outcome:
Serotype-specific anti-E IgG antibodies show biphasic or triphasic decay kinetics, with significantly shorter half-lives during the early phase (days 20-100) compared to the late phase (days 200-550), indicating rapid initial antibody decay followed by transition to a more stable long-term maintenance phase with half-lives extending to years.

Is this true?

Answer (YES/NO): NO